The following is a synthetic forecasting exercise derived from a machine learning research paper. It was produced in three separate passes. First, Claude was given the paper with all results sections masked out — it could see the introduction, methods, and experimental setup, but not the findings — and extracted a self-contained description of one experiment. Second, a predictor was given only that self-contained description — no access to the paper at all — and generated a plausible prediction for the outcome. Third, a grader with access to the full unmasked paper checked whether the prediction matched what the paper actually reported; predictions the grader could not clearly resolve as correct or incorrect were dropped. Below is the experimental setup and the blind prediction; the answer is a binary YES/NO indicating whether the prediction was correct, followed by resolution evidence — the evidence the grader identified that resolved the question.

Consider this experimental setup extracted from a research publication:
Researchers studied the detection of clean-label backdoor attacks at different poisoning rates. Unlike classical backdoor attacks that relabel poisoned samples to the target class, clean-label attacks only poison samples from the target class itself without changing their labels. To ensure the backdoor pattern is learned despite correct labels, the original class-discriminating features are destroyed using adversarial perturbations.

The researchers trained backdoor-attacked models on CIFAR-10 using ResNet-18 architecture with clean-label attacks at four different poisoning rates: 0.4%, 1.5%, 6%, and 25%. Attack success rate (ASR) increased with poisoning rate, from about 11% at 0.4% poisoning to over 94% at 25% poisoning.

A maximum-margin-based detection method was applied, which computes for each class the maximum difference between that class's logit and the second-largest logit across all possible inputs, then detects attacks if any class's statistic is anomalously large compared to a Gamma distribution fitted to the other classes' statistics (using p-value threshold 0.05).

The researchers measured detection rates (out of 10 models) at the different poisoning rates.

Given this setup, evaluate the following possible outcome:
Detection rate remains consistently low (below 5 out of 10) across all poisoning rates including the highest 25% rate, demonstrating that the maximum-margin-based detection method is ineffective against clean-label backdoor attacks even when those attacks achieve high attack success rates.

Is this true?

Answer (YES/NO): NO